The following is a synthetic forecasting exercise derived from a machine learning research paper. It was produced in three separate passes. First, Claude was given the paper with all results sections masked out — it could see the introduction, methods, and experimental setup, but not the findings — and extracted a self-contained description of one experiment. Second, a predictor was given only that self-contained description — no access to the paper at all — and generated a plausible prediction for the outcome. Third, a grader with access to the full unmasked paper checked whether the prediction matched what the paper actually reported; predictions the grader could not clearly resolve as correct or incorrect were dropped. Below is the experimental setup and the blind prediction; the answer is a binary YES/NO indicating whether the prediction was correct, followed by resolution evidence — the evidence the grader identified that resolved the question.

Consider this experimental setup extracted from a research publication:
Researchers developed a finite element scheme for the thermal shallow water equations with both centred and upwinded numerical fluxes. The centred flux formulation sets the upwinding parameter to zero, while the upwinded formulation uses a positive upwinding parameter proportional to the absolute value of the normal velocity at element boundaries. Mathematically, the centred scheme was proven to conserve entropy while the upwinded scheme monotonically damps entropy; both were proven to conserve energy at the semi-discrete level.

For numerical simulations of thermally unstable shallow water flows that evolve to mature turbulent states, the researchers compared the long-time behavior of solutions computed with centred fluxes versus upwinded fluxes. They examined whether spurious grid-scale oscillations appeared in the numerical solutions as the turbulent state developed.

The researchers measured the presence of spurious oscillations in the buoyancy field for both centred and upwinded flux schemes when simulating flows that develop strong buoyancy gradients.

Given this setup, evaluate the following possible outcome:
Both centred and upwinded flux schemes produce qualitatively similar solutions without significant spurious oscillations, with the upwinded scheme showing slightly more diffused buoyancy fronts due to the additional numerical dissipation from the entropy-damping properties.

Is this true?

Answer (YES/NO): NO